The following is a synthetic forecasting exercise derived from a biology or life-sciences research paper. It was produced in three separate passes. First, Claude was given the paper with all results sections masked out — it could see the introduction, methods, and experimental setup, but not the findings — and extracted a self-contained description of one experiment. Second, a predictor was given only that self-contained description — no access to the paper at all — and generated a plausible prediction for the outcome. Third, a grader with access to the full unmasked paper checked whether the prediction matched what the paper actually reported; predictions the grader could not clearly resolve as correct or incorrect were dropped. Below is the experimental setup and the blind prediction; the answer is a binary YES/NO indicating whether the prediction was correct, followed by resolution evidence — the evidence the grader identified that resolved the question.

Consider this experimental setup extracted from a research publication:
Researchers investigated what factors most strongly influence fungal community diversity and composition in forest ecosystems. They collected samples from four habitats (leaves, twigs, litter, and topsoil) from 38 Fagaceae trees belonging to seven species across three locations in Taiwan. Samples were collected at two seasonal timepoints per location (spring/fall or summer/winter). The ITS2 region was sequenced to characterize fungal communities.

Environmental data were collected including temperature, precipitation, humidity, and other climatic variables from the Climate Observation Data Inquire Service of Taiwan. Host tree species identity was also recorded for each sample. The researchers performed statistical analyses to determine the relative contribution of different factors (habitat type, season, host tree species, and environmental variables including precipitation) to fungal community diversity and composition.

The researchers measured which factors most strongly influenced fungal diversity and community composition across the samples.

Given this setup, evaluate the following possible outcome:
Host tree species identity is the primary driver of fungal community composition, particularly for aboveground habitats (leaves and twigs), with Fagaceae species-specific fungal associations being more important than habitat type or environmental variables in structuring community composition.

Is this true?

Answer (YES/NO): NO